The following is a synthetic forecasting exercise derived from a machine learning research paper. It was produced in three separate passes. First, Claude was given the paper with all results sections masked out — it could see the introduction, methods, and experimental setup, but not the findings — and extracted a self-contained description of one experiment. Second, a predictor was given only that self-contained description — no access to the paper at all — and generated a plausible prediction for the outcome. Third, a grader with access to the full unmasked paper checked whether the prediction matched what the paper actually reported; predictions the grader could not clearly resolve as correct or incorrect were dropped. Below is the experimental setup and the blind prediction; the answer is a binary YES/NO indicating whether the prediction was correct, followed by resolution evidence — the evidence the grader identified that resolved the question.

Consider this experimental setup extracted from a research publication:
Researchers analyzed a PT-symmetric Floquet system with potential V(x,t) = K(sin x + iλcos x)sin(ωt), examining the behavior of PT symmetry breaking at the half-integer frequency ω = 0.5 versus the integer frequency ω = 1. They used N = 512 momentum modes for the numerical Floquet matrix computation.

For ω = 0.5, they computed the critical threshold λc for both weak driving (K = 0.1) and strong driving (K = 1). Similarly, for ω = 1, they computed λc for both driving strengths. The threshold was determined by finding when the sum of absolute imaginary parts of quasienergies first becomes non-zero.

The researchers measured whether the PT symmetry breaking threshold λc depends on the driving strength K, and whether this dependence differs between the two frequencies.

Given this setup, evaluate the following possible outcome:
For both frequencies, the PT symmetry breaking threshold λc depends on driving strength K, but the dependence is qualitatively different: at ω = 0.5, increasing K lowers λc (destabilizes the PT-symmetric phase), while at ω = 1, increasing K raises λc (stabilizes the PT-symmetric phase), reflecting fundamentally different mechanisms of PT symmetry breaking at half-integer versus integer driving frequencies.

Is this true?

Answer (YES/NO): NO